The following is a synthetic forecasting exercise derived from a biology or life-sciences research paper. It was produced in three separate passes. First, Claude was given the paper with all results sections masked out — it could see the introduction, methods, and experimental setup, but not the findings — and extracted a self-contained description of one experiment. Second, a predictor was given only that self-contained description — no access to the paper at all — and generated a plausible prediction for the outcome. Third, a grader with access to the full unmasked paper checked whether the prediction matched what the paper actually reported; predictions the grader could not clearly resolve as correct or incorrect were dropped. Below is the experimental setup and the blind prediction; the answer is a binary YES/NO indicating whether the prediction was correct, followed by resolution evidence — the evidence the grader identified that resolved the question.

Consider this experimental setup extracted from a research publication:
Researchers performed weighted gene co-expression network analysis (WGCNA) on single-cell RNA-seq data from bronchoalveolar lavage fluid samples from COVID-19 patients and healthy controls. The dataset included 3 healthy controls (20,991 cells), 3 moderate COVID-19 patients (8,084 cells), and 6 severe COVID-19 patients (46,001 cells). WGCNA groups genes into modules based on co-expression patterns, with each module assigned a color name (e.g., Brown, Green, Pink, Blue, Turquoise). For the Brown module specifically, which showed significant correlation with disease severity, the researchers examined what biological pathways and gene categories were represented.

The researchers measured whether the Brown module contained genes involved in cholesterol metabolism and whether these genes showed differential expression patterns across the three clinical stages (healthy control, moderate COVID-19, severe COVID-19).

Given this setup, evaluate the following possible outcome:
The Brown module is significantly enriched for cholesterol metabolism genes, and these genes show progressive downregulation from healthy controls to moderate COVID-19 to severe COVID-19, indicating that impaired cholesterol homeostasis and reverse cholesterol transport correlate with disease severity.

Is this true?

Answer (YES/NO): NO